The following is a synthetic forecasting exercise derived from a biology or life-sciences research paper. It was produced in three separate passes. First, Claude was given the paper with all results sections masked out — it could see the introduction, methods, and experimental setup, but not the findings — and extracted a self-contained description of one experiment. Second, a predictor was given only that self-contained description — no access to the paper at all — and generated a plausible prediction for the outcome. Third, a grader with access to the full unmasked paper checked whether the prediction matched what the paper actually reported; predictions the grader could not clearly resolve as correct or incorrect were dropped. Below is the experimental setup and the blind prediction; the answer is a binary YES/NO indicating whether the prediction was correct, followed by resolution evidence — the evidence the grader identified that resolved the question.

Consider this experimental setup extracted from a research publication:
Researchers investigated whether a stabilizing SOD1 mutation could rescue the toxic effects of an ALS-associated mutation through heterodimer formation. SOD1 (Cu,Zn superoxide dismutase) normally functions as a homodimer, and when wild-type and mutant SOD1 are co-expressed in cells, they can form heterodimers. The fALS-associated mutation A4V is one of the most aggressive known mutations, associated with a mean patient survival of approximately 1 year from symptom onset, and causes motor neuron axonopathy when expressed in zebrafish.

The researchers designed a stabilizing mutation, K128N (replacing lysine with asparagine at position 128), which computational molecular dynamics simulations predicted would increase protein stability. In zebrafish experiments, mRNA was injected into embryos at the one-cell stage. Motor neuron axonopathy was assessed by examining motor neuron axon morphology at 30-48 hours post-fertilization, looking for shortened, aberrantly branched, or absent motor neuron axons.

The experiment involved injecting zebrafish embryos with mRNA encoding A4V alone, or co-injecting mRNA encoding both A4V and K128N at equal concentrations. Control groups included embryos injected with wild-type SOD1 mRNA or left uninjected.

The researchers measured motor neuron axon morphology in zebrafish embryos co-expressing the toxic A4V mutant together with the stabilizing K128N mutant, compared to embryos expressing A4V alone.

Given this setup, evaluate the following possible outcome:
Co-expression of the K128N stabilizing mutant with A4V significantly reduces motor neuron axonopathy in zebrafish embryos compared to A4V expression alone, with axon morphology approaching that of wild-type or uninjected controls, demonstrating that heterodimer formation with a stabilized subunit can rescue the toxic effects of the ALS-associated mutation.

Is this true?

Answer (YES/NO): YES